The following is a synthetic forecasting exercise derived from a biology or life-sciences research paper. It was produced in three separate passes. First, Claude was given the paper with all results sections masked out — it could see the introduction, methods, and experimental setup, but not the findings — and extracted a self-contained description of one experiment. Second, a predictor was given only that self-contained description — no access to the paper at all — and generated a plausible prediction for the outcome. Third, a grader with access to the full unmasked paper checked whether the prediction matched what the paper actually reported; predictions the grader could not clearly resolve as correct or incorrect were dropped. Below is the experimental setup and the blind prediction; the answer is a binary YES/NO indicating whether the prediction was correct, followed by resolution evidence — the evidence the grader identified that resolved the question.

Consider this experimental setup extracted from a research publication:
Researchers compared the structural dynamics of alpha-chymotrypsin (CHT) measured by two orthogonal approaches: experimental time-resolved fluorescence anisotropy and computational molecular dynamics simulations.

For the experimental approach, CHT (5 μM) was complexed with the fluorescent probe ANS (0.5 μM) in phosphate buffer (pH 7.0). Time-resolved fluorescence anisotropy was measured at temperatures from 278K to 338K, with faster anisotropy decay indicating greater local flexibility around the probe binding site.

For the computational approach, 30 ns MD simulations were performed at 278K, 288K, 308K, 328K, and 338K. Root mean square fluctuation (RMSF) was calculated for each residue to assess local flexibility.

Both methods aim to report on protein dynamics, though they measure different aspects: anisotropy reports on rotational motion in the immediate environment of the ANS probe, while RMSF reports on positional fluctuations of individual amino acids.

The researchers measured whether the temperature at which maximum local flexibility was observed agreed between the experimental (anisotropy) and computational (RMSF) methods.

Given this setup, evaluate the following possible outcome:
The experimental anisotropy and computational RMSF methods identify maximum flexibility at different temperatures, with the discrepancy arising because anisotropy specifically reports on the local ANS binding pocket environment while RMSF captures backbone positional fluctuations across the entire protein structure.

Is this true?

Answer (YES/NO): NO